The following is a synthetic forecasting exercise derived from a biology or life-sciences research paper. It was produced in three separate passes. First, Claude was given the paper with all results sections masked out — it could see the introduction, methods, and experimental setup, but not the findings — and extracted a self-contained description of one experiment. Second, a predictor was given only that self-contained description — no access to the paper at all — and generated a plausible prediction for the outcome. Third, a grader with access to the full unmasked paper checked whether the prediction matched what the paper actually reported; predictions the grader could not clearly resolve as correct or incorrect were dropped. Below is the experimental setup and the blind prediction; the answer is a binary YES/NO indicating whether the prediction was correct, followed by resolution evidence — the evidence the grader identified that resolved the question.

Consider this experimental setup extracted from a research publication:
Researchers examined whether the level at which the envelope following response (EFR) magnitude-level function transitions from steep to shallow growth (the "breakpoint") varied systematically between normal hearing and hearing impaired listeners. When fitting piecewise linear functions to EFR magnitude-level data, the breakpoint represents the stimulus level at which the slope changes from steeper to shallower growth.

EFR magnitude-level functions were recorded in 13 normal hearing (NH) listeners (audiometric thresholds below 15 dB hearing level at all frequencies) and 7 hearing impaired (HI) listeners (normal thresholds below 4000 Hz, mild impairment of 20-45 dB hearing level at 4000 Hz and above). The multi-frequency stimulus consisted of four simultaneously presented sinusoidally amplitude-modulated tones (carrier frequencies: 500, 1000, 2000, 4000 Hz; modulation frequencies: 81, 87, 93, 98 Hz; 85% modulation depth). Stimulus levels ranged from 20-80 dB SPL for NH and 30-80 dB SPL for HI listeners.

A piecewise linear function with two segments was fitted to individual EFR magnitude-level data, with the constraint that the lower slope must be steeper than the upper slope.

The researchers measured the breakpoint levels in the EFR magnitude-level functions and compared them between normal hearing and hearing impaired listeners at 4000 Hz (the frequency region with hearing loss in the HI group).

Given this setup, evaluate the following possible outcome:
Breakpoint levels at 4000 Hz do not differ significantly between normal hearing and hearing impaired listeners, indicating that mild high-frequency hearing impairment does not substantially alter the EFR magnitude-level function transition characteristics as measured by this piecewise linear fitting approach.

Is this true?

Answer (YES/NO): NO